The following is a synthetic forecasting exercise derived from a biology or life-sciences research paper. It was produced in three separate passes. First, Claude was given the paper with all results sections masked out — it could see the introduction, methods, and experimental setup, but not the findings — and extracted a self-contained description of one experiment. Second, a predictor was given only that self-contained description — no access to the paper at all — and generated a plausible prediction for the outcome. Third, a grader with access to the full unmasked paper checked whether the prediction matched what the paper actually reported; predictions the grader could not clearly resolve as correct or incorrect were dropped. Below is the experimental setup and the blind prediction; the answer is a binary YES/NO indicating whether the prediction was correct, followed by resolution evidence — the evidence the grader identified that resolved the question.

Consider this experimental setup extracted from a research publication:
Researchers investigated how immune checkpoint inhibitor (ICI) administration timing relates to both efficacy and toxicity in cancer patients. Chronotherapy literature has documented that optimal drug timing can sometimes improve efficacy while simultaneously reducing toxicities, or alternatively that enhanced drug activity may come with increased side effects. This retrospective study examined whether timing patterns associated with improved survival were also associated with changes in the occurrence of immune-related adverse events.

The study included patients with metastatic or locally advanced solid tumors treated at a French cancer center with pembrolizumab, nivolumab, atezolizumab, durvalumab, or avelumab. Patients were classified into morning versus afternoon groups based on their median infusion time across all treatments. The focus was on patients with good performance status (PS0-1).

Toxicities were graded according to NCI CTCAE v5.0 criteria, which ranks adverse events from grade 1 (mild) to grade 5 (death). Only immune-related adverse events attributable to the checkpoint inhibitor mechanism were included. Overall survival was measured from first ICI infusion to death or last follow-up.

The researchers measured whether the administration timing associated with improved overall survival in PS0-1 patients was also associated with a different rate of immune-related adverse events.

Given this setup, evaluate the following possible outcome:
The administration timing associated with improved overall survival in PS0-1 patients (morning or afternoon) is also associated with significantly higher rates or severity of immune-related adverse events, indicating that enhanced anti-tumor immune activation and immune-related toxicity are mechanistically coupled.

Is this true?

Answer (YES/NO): YES